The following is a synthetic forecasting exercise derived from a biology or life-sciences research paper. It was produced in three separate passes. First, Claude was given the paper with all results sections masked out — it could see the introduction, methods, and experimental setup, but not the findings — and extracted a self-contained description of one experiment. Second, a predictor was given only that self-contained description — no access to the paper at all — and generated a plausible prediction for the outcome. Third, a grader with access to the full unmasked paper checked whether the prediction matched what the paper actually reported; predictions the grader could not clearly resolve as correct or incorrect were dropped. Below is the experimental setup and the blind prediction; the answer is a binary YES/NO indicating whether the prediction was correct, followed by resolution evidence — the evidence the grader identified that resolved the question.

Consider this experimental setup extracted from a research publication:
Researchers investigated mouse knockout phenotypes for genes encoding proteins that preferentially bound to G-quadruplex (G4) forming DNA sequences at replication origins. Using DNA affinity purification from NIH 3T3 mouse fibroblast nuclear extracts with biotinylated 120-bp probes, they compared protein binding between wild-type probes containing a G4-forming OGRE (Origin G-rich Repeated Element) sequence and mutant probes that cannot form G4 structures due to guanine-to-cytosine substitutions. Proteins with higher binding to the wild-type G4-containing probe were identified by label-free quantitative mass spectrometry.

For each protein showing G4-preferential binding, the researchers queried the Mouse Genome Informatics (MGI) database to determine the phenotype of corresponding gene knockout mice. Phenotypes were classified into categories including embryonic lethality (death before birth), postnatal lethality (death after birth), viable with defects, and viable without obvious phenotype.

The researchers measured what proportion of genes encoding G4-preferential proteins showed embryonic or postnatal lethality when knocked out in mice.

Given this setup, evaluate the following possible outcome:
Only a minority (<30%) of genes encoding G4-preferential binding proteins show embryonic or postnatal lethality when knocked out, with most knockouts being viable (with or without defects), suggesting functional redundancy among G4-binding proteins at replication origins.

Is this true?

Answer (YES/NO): NO